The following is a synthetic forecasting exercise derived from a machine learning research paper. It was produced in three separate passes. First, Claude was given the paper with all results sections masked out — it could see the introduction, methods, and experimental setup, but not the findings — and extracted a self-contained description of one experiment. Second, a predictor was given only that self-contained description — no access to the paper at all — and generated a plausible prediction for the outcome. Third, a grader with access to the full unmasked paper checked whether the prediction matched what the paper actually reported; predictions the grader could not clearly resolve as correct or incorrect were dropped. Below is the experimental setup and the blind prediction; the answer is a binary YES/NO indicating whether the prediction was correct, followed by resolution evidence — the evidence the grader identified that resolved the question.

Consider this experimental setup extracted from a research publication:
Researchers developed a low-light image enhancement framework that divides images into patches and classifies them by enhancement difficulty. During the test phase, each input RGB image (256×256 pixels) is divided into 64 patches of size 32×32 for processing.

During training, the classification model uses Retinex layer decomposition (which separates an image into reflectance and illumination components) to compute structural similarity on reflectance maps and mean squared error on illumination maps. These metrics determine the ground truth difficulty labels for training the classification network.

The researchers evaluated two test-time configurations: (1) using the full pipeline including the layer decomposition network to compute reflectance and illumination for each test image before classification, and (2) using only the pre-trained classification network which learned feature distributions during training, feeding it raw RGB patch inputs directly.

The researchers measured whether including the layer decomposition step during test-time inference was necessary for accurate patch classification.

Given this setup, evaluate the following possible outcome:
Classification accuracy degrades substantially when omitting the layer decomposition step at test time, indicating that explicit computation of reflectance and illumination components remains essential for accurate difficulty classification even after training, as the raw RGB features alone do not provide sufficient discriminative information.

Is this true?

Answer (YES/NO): NO